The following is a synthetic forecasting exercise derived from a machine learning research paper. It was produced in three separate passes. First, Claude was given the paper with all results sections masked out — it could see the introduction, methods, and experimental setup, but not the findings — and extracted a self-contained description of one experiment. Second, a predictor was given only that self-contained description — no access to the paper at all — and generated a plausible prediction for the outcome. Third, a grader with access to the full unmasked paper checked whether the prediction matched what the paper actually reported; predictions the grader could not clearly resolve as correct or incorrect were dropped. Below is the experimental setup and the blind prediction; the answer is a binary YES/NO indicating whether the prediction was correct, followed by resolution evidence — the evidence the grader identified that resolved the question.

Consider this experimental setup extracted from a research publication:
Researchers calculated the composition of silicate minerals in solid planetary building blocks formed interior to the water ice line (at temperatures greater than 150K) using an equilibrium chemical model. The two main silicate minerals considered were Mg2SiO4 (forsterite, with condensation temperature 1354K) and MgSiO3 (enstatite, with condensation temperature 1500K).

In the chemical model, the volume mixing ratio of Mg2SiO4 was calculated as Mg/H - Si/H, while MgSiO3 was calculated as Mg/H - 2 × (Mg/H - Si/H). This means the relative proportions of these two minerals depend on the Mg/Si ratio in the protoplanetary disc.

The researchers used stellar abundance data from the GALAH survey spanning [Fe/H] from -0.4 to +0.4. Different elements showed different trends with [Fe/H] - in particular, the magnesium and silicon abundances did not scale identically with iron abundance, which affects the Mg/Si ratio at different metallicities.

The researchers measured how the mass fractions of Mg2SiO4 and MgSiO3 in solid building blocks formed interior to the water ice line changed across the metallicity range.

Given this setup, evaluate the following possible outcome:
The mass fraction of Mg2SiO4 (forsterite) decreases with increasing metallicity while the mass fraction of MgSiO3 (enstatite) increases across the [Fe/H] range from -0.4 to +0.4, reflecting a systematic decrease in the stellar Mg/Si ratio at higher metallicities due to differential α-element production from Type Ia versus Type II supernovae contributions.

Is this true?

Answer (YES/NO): NO